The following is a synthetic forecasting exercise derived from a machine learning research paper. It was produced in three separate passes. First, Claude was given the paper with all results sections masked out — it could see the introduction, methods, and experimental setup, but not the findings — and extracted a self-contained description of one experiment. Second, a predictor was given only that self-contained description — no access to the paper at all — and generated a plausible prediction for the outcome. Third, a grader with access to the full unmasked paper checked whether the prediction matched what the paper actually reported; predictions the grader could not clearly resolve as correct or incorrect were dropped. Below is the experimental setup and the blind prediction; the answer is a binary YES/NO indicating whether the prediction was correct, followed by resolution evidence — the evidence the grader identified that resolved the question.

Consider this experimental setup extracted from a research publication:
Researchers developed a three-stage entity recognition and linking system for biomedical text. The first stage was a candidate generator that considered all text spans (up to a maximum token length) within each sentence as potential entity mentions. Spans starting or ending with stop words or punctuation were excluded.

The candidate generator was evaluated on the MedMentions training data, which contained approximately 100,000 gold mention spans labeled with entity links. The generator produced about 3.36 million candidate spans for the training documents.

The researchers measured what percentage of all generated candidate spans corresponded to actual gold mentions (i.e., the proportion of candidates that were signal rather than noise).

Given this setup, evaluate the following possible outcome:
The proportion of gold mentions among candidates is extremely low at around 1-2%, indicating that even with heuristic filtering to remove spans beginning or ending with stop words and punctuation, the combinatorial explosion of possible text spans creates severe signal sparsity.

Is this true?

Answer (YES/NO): NO